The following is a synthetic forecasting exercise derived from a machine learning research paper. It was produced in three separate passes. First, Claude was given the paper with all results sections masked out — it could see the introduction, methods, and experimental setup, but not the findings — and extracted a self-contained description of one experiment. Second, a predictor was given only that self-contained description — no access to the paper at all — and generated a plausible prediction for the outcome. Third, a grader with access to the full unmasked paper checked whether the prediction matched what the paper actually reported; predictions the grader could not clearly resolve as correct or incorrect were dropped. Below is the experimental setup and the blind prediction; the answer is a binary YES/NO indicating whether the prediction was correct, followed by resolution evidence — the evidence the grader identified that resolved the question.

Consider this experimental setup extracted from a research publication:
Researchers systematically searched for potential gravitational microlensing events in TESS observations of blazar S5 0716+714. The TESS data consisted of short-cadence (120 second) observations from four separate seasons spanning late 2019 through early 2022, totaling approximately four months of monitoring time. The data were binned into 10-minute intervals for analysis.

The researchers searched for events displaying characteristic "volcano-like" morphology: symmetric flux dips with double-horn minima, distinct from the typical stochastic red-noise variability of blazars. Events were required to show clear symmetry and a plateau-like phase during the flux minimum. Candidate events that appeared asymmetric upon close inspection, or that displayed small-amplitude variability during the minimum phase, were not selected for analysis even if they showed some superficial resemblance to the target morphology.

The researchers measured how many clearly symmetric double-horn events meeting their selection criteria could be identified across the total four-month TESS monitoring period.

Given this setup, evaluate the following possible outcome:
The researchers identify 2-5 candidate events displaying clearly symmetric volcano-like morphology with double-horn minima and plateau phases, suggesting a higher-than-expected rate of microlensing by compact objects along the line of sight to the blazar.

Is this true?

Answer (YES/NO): NO